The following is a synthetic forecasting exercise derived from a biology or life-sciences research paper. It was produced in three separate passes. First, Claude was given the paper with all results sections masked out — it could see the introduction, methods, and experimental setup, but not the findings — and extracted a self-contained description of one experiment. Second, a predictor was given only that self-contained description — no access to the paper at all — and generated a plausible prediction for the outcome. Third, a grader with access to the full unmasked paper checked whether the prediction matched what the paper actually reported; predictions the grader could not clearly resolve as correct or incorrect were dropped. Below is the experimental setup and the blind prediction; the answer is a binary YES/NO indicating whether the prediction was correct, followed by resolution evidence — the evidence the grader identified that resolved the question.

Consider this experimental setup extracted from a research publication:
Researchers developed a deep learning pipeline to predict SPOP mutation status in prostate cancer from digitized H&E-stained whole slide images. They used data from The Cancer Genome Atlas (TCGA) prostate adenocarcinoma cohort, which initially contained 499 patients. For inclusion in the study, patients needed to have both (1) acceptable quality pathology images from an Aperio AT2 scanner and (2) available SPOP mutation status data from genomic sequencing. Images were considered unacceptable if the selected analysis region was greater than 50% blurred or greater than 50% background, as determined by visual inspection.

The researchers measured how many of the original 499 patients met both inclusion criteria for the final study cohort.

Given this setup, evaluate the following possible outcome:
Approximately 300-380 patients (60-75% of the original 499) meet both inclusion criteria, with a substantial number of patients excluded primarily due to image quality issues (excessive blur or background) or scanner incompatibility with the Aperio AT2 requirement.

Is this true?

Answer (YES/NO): NO